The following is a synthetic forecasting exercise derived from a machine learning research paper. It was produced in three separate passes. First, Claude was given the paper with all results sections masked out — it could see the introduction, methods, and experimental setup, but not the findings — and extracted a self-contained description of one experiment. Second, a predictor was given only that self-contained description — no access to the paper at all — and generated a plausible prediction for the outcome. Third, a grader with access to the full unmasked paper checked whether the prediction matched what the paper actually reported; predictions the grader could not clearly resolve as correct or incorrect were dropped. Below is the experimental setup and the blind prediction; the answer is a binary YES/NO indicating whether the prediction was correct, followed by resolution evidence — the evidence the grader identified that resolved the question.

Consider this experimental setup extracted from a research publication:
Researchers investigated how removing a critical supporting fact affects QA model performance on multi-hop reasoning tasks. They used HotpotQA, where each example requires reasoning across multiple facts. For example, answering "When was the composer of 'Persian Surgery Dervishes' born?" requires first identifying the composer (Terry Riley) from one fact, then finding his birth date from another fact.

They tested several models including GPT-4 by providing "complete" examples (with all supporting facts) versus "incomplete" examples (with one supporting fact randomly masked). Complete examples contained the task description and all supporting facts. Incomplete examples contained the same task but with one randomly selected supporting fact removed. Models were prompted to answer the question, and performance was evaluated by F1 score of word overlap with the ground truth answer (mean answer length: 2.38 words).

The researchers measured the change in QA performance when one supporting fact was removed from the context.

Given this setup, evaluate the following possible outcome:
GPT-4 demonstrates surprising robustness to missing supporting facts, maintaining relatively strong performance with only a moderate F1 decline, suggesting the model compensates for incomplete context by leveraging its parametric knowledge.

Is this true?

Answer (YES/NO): YES